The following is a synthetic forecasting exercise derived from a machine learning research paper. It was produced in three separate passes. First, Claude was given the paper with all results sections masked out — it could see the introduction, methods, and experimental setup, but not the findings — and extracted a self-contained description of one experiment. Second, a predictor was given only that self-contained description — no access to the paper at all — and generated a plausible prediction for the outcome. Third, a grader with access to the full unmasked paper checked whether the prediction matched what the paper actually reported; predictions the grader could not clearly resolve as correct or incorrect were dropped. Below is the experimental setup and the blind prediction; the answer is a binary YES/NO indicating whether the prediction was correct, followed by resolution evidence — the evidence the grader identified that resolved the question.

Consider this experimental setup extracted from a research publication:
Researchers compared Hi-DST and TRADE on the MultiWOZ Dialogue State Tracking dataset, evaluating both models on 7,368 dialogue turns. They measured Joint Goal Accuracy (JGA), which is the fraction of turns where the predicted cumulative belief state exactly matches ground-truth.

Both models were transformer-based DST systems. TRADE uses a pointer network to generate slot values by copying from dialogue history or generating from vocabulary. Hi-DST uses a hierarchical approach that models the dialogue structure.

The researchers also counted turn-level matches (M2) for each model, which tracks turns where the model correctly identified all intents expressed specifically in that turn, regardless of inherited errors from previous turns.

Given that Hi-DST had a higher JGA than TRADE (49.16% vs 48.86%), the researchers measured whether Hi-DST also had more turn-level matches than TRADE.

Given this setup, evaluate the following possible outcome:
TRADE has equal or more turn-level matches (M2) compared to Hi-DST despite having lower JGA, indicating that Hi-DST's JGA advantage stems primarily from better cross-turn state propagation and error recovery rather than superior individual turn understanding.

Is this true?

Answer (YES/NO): NO